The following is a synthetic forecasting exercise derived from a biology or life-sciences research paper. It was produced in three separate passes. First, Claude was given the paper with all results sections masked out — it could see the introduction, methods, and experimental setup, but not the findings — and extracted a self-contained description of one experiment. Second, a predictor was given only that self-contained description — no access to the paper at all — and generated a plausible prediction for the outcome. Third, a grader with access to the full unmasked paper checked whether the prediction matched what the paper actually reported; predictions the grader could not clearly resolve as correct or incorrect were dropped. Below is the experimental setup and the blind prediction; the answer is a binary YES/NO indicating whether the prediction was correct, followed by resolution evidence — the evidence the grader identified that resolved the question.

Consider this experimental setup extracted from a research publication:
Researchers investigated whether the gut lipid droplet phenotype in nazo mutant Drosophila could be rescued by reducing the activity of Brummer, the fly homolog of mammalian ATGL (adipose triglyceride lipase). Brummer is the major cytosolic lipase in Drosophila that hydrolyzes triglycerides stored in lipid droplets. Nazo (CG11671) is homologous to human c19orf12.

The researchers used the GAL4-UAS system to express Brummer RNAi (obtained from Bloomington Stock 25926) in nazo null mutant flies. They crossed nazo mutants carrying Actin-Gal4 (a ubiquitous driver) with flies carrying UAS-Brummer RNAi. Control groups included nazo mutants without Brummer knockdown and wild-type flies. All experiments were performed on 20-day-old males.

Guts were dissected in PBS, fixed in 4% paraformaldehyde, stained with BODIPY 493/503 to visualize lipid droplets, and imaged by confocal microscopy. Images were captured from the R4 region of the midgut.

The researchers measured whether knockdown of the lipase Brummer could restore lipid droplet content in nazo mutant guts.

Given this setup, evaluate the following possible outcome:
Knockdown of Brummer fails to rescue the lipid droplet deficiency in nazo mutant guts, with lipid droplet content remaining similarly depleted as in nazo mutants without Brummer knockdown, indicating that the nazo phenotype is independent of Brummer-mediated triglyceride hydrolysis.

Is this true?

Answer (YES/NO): NO